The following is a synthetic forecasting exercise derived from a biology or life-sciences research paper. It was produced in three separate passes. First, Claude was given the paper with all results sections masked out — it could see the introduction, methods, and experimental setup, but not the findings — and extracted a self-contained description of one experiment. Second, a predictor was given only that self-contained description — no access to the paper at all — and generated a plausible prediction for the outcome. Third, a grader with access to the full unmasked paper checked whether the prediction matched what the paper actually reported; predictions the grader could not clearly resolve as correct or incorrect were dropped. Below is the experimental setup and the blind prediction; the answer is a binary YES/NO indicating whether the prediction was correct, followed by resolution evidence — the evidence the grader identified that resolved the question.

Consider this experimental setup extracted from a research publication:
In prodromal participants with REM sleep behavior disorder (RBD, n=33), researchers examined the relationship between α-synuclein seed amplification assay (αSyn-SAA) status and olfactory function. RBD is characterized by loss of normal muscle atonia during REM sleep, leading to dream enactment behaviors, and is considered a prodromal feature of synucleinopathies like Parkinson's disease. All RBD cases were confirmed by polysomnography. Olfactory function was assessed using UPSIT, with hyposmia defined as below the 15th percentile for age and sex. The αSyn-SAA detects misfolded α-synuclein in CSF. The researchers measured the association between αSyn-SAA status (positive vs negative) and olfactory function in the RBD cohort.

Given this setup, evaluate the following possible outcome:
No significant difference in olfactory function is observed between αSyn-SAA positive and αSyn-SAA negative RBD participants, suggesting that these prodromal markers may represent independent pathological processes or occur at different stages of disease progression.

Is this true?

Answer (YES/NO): NO